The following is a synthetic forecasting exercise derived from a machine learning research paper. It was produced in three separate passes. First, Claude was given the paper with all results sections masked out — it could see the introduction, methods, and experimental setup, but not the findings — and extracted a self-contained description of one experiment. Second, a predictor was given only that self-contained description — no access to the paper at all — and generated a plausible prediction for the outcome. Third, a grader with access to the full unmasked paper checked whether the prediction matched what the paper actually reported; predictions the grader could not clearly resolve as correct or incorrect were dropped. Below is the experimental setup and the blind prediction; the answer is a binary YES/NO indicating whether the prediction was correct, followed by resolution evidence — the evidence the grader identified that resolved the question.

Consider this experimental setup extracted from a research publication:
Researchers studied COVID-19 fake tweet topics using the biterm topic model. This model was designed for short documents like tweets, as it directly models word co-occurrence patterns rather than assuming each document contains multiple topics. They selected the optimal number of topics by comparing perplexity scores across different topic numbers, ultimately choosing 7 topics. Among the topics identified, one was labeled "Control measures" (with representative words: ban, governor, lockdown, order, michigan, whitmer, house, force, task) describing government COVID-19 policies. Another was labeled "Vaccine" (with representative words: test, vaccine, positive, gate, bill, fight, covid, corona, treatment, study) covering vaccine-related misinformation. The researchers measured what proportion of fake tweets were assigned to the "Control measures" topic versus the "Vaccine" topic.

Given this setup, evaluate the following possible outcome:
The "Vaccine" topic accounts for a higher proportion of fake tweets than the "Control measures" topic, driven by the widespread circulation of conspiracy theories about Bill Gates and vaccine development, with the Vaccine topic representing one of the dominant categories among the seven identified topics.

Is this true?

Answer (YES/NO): NO